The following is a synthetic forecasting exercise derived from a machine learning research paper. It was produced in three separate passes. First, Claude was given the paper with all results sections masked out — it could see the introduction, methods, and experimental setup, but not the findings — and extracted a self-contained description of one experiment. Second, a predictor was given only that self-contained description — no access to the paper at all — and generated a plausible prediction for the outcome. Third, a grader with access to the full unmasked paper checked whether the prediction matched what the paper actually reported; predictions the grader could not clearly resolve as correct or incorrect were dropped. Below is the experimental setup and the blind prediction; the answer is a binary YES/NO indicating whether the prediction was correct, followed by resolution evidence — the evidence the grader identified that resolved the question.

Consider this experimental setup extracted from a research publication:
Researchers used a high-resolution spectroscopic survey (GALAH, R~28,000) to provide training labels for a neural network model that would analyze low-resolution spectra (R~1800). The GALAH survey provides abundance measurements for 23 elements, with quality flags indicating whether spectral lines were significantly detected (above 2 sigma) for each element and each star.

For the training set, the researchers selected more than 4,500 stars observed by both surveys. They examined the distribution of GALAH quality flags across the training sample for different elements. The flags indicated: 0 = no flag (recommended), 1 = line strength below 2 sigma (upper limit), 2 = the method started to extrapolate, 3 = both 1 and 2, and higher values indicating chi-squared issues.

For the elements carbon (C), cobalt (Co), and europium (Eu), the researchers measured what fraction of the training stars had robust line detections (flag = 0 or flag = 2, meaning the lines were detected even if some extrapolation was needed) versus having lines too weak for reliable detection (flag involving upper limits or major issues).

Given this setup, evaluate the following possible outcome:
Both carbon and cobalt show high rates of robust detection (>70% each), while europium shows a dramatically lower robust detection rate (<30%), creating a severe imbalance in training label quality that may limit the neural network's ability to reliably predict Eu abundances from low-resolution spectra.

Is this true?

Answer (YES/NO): NO